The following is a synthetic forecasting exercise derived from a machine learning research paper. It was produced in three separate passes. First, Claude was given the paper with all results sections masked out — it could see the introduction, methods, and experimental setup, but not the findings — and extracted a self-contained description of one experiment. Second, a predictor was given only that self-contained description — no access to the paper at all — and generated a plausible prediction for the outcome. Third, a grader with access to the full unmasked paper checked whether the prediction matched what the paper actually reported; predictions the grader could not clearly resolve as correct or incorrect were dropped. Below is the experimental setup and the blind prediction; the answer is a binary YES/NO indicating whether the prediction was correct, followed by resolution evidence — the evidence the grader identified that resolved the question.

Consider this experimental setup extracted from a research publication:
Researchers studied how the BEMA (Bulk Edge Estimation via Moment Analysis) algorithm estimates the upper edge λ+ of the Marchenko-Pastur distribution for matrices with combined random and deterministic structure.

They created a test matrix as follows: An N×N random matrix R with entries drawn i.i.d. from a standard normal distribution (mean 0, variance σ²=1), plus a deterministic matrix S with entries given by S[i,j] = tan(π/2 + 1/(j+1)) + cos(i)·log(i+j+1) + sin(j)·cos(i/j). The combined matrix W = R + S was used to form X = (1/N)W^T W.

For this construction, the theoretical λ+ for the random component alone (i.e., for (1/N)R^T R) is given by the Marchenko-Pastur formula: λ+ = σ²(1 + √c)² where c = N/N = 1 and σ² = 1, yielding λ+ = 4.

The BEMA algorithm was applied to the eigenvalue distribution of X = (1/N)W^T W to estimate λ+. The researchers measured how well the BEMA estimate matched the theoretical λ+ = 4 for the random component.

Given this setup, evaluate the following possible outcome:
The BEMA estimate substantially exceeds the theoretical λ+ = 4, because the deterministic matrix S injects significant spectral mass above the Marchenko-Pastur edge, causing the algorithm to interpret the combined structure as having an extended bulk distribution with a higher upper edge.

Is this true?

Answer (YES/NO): NO